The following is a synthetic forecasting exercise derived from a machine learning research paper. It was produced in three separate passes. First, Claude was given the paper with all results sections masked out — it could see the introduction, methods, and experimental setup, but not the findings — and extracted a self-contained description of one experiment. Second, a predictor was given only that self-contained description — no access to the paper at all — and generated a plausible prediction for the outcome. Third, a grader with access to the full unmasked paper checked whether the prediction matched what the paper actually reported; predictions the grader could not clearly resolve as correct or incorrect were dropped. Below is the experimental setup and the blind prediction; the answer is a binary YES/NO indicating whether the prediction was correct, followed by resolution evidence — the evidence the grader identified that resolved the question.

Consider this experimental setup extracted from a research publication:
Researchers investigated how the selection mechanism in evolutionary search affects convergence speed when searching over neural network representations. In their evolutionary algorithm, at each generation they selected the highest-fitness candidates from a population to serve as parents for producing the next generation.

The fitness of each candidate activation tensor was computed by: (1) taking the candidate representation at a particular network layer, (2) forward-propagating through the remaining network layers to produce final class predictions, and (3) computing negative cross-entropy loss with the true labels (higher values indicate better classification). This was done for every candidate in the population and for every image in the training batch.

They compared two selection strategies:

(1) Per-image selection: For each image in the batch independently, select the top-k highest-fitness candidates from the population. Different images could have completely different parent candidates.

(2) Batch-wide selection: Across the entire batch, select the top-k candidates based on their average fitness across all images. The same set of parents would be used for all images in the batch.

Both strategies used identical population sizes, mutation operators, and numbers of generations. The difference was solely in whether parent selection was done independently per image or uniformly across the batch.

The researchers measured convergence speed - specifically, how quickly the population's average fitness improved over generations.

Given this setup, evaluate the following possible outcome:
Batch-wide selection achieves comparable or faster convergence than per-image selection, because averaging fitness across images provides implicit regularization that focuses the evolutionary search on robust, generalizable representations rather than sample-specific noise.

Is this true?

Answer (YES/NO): NO